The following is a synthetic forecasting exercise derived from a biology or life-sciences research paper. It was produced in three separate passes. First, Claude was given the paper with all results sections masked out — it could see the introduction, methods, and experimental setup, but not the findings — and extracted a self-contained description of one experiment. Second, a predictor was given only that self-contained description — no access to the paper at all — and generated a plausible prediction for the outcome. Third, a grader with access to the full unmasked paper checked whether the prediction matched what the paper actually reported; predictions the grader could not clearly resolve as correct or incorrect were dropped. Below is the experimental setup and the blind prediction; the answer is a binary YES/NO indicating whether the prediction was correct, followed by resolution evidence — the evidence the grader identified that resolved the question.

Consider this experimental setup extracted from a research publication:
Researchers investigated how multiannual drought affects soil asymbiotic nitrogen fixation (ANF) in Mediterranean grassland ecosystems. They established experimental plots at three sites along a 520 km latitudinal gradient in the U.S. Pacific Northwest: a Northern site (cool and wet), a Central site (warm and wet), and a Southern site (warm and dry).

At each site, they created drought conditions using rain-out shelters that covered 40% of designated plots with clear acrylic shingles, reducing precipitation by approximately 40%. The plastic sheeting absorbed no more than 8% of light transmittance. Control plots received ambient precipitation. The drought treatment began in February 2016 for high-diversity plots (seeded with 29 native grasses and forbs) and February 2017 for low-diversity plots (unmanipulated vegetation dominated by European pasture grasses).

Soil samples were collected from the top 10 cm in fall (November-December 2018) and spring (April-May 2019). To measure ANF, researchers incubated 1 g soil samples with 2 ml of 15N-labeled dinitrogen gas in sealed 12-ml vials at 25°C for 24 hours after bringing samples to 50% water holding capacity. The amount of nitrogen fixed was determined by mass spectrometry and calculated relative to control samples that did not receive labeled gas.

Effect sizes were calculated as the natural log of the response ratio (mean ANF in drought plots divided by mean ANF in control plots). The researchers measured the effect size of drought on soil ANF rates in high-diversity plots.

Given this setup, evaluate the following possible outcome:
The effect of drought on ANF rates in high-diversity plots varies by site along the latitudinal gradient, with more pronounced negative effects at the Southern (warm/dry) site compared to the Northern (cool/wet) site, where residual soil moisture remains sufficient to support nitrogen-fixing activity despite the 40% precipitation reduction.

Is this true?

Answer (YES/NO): NO